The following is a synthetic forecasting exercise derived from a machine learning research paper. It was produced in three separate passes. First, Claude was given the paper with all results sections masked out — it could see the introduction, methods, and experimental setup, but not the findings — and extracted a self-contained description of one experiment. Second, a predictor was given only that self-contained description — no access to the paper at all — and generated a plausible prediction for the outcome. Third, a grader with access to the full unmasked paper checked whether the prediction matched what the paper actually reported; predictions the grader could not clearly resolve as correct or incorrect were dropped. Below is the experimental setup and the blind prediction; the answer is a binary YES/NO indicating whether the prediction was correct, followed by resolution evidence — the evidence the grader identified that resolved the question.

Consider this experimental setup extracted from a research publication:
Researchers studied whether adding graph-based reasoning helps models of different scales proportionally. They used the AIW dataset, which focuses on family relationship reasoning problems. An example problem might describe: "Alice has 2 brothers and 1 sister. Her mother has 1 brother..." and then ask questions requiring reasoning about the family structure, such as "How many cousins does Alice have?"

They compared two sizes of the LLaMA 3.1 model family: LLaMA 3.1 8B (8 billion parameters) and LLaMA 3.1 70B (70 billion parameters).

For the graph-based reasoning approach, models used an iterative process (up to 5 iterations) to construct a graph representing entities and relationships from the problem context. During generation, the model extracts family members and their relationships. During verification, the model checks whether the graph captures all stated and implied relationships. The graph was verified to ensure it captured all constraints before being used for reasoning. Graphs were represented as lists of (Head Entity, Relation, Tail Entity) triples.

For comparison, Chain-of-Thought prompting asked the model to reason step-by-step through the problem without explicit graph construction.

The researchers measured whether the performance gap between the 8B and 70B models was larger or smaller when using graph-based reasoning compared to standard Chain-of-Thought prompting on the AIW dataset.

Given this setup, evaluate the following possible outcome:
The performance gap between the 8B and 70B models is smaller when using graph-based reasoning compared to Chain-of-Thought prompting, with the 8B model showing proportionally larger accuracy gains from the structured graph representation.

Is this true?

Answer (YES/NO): NO